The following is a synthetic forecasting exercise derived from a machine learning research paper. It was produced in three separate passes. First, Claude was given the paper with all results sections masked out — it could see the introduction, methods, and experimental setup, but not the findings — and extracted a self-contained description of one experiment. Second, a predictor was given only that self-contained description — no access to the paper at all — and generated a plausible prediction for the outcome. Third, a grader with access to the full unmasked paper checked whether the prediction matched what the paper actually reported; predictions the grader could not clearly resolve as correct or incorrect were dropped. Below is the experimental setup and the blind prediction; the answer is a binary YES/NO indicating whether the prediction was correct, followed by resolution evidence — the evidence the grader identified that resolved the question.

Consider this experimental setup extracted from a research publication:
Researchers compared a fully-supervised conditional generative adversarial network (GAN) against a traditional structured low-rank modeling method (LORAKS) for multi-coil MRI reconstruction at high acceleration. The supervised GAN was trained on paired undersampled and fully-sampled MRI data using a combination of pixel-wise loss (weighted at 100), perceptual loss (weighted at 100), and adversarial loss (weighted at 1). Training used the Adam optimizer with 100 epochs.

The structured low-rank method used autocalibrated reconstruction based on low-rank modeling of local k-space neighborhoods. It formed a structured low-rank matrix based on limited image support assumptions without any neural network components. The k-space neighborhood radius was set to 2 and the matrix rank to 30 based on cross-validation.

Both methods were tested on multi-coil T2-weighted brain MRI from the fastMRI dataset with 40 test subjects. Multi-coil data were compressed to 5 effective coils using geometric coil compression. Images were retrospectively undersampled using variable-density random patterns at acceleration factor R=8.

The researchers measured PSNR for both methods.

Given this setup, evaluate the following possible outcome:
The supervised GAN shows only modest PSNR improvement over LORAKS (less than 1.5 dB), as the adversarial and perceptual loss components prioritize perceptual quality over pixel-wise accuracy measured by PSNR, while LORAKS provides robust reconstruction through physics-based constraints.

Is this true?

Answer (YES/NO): NO